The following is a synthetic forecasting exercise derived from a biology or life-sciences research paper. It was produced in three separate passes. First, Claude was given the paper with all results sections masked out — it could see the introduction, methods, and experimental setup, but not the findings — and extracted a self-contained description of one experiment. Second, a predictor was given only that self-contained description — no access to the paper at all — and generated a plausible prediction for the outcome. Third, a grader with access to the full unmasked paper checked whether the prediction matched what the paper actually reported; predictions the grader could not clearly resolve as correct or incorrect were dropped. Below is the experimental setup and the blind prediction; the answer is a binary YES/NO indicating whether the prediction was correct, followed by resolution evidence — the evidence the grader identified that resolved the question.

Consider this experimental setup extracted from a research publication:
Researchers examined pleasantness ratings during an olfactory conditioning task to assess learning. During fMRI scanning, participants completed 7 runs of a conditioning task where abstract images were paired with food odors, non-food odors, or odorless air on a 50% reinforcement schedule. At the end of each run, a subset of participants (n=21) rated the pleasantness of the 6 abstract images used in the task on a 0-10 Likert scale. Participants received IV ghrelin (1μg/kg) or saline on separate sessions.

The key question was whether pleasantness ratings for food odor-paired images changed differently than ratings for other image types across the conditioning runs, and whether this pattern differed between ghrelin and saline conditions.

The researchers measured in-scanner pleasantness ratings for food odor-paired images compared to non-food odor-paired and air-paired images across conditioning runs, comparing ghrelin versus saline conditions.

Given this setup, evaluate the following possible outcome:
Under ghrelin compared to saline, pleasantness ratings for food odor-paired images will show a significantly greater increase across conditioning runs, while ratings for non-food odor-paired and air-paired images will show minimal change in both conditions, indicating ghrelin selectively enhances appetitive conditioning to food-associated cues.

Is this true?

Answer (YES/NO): NO